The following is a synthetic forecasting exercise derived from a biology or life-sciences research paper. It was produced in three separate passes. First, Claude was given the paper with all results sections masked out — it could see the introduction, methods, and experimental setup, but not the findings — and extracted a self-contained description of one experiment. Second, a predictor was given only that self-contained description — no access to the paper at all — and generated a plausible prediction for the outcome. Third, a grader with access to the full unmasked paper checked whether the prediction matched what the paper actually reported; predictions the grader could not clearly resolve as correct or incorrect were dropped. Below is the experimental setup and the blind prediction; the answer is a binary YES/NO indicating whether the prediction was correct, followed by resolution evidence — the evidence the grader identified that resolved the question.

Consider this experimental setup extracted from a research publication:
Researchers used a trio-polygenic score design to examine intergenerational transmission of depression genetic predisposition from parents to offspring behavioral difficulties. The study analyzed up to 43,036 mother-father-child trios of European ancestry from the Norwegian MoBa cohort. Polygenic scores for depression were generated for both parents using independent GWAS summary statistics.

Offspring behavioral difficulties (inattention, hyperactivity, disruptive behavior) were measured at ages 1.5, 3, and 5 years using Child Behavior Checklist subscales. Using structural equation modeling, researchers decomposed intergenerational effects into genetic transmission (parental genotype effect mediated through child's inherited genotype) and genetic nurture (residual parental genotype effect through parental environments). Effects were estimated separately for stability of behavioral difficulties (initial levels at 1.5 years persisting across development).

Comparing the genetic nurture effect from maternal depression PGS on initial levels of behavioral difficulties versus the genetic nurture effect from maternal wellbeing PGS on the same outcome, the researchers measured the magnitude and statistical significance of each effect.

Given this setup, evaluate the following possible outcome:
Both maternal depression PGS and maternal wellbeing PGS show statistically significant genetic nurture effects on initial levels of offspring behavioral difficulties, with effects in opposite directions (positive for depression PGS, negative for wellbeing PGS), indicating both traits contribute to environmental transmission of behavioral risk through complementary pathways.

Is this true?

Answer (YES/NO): NO